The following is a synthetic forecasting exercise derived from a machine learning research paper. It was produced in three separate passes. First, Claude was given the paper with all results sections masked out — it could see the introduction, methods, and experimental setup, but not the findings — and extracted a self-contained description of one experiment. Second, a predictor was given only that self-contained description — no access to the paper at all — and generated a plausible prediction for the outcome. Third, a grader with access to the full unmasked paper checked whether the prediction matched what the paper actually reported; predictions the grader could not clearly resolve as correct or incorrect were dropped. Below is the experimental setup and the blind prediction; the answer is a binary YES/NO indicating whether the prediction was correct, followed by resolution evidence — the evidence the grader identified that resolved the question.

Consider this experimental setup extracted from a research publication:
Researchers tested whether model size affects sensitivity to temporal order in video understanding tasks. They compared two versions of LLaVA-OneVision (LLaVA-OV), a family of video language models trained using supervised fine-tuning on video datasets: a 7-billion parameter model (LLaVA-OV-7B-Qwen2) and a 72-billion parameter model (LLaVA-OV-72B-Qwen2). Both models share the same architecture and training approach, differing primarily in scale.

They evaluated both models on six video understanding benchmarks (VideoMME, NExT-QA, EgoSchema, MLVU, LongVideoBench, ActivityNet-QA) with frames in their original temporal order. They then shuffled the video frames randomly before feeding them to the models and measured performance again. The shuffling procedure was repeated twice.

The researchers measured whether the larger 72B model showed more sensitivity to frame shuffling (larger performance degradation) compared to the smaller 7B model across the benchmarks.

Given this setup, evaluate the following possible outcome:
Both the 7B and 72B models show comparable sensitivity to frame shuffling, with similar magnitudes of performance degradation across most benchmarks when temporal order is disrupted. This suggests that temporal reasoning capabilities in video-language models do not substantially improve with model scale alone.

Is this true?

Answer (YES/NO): NO